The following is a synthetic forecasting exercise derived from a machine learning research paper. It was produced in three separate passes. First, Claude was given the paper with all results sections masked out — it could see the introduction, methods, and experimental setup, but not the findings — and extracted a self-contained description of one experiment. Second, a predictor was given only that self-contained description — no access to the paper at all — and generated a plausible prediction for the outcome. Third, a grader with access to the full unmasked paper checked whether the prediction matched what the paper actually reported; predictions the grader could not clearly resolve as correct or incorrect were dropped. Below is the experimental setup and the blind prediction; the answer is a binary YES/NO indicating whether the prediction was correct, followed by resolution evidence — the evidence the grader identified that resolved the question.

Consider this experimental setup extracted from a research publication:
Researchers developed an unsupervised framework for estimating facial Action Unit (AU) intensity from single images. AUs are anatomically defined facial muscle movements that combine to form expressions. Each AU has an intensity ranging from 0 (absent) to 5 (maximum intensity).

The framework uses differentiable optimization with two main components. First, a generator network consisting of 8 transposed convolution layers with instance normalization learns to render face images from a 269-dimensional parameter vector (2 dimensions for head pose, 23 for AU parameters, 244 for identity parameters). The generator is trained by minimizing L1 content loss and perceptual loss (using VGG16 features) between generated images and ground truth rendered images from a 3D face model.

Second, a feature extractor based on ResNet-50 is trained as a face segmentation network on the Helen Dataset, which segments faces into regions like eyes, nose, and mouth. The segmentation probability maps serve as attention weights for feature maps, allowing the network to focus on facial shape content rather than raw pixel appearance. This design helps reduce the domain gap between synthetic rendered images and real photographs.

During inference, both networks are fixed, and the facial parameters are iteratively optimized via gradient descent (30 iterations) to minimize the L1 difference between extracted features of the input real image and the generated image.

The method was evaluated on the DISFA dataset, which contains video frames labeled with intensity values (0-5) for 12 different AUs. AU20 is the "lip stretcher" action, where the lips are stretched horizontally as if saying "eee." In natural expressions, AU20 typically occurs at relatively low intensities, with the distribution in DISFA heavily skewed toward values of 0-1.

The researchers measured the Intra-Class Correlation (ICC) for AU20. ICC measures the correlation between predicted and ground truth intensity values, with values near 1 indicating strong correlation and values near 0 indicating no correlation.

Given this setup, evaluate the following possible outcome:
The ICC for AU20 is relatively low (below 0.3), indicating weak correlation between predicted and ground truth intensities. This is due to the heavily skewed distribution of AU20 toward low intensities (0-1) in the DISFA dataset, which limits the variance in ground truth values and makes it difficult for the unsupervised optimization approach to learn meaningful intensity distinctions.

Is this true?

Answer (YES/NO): NO